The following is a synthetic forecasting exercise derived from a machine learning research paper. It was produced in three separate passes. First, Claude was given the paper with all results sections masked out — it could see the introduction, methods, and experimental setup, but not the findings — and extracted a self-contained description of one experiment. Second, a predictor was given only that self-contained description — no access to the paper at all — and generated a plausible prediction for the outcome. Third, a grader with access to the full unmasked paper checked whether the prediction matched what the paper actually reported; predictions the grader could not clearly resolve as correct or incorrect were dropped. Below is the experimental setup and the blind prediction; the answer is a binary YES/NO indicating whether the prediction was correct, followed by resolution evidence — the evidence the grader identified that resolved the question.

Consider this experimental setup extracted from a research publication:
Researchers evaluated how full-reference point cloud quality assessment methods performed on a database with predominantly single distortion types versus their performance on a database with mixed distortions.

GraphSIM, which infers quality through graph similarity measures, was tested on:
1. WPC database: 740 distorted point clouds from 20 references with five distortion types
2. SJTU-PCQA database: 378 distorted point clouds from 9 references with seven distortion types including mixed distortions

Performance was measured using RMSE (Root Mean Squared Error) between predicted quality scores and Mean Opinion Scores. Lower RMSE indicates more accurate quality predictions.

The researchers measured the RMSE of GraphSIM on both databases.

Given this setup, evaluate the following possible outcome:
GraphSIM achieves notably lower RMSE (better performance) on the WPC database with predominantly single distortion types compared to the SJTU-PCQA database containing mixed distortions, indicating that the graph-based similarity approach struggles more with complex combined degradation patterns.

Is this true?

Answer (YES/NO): NO